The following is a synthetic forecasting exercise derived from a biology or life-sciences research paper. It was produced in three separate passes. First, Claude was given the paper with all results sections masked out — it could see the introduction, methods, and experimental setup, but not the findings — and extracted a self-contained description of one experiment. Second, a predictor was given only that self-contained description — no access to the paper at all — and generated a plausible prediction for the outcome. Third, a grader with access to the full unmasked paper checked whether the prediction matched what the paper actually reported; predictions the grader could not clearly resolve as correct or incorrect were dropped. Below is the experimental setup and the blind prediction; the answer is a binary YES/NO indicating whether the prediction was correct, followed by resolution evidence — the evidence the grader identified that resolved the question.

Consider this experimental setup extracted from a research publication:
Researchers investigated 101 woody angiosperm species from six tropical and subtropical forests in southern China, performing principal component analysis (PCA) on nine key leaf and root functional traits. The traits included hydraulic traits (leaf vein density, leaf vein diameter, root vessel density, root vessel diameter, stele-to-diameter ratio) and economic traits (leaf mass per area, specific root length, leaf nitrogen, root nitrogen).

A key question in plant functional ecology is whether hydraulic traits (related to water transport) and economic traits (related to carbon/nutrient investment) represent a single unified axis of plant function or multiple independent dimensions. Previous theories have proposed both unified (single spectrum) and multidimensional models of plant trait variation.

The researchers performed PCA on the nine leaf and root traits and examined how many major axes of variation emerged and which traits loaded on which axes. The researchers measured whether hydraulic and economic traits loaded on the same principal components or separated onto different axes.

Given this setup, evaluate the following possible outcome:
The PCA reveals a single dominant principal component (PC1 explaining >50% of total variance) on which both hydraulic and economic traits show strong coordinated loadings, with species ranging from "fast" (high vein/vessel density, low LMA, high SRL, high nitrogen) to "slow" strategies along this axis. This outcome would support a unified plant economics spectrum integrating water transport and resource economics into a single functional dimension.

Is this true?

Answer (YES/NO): NO